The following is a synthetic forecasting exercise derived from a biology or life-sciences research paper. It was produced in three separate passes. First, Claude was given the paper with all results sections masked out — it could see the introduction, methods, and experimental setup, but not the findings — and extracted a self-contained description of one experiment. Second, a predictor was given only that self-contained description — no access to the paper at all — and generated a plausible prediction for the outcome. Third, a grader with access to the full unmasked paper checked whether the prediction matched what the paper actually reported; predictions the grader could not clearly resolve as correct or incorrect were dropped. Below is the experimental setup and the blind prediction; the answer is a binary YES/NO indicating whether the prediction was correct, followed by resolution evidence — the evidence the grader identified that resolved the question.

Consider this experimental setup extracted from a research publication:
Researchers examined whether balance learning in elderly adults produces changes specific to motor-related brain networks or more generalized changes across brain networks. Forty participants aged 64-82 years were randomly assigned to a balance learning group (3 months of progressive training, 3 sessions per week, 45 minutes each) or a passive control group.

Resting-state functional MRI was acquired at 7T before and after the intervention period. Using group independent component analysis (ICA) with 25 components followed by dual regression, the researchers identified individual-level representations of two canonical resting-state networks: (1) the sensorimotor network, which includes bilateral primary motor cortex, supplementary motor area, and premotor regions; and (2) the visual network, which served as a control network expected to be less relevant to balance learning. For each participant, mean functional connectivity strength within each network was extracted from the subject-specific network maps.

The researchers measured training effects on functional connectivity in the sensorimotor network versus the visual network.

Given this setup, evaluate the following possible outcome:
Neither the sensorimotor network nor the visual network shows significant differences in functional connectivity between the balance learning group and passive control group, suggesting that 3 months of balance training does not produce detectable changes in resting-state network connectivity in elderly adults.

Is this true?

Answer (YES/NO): NO